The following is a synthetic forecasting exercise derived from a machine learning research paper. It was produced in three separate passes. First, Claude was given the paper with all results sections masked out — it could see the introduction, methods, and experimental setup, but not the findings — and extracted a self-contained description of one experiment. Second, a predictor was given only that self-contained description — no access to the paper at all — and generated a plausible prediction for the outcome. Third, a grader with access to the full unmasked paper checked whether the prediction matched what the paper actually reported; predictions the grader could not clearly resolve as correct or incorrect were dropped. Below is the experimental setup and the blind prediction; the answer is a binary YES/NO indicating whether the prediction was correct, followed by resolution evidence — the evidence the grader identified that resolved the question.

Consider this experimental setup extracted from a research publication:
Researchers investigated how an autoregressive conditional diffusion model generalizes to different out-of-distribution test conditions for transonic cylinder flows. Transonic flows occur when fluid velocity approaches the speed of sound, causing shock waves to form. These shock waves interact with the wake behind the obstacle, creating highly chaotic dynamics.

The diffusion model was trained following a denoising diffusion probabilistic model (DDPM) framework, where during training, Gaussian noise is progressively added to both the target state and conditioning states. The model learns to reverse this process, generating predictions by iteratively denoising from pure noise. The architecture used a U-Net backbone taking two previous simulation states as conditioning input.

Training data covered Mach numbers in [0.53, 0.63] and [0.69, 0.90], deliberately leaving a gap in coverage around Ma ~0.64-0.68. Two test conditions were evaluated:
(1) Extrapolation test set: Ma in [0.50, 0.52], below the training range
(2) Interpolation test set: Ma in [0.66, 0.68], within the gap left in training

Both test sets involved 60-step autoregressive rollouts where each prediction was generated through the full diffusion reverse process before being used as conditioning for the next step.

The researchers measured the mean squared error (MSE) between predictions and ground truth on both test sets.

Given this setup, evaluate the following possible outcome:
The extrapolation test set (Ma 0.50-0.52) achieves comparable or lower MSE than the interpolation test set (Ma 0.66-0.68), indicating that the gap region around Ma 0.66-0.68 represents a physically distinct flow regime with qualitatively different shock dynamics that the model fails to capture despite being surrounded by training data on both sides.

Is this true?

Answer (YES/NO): YES